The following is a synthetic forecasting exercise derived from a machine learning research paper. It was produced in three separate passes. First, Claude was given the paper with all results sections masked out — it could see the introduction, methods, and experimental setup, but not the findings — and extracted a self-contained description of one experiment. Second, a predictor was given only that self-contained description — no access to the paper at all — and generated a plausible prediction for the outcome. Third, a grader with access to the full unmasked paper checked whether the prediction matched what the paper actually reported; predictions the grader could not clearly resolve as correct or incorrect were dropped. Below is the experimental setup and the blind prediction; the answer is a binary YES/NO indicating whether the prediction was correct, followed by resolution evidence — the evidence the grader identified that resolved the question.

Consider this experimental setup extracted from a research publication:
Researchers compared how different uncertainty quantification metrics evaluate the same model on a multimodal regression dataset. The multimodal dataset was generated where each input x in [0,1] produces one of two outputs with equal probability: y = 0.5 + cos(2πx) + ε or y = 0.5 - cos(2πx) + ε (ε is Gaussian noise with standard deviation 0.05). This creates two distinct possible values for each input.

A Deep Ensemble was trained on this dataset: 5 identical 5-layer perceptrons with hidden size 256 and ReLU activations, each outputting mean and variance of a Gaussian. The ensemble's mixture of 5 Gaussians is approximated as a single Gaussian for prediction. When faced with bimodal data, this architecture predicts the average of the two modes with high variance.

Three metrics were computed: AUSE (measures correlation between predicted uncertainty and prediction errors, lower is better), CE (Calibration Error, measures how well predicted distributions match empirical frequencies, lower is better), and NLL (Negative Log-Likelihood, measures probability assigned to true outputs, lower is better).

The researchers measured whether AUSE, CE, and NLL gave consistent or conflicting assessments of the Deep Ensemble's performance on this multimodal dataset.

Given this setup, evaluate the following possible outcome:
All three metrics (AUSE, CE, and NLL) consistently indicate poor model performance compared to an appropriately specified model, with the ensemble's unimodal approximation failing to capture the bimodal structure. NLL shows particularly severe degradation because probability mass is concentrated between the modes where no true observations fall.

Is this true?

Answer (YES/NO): NO